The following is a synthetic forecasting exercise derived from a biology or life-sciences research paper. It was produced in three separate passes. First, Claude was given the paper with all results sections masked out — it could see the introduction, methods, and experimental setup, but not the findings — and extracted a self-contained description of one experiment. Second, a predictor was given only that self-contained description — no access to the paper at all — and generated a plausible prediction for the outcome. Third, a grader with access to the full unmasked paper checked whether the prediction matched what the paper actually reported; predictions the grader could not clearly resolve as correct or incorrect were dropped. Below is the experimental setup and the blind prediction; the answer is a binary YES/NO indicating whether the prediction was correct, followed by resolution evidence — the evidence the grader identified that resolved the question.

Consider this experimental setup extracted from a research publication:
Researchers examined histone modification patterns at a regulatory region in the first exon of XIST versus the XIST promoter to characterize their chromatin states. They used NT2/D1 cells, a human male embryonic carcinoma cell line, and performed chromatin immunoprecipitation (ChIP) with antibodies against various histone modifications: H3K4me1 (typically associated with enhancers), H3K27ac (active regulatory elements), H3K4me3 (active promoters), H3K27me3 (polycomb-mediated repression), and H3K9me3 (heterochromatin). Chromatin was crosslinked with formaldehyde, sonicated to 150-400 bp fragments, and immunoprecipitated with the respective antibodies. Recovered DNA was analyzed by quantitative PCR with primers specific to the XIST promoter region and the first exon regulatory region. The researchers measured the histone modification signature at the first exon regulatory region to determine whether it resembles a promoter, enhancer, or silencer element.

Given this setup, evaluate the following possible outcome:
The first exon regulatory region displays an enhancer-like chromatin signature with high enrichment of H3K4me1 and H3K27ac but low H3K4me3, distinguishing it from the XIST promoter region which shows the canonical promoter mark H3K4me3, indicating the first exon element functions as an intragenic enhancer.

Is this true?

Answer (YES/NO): NO